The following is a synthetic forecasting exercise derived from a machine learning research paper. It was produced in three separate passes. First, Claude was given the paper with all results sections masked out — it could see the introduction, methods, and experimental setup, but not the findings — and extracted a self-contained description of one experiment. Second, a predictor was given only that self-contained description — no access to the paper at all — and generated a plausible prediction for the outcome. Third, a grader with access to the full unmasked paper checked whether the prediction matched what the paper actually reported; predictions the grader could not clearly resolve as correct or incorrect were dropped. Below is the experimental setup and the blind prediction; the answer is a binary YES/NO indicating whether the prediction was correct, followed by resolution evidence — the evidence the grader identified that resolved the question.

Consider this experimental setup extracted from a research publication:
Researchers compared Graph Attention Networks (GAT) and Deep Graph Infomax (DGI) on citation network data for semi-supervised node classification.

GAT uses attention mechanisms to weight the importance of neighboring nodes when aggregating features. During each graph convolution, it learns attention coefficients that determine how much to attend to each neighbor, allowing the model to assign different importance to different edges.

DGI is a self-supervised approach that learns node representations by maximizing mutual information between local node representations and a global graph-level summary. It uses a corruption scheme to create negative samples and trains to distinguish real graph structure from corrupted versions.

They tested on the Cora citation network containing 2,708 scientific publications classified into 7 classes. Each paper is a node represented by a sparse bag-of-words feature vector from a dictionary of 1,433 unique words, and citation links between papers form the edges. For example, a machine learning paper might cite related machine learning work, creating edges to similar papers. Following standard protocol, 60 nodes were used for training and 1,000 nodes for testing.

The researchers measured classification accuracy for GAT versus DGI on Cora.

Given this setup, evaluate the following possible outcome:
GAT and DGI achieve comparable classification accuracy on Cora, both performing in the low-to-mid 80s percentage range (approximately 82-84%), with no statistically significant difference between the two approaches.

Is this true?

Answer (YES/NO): YES